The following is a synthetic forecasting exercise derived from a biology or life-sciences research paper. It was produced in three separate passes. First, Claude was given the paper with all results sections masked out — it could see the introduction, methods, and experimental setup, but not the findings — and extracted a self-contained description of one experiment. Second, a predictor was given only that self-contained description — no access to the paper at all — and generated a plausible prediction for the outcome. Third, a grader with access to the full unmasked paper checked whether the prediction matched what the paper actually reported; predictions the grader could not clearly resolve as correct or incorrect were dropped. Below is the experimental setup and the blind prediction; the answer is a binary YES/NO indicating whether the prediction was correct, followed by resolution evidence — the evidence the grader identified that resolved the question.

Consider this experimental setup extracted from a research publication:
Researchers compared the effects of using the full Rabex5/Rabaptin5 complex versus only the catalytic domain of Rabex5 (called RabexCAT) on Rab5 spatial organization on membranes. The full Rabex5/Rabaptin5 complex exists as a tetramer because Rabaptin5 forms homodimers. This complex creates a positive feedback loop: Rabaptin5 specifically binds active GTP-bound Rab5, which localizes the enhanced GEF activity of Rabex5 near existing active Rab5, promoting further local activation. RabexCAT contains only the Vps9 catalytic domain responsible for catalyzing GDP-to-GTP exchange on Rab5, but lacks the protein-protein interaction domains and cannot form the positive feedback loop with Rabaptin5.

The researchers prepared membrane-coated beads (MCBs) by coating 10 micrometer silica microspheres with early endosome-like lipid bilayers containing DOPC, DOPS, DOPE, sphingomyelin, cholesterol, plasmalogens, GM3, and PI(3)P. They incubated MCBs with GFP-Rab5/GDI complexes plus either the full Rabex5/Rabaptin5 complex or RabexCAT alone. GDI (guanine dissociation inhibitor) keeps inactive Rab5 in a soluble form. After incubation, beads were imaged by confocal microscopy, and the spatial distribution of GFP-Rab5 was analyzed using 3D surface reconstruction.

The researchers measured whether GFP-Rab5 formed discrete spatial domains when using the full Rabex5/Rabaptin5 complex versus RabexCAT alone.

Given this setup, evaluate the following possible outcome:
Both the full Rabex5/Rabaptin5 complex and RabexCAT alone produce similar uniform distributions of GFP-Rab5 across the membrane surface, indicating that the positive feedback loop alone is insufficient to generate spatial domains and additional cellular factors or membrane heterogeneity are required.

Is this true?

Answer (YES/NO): NO